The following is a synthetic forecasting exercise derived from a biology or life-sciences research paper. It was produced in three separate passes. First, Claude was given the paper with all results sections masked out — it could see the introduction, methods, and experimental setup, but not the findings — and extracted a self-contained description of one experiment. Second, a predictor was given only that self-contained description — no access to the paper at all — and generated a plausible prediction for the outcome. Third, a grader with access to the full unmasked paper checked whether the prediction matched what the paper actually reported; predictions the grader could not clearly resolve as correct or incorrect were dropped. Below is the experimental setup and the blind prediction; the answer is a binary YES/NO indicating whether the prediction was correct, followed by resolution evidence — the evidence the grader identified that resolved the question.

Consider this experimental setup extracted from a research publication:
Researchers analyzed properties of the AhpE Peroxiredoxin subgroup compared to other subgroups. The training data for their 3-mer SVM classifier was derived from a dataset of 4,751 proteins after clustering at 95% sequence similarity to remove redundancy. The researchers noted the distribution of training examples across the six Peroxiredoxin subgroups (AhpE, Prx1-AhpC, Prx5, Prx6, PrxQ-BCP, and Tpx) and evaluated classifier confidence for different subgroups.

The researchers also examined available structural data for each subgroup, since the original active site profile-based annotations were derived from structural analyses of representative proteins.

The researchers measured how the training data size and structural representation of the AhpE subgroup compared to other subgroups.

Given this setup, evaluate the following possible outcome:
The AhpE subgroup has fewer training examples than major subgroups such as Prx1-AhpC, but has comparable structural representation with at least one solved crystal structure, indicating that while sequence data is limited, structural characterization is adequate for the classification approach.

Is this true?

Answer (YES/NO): NO